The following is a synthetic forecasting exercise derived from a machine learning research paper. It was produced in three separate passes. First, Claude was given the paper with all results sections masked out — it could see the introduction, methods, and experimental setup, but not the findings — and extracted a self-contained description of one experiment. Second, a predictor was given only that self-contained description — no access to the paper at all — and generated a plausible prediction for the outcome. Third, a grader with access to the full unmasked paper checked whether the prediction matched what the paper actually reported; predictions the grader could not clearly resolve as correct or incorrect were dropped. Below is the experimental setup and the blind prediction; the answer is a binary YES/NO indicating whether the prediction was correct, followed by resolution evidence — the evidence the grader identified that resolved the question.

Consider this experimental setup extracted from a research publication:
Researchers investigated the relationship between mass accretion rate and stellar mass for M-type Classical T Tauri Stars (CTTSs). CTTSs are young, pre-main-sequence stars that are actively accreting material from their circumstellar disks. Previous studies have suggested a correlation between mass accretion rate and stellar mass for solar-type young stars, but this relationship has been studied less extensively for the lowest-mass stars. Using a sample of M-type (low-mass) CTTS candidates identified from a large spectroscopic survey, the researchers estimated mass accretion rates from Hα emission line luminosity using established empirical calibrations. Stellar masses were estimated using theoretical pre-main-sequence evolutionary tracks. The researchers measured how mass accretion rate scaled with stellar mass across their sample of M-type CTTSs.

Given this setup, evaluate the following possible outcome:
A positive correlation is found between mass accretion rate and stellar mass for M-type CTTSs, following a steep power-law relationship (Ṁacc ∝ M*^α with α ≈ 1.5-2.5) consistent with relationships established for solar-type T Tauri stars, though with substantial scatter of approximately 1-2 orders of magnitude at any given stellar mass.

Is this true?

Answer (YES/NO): NO